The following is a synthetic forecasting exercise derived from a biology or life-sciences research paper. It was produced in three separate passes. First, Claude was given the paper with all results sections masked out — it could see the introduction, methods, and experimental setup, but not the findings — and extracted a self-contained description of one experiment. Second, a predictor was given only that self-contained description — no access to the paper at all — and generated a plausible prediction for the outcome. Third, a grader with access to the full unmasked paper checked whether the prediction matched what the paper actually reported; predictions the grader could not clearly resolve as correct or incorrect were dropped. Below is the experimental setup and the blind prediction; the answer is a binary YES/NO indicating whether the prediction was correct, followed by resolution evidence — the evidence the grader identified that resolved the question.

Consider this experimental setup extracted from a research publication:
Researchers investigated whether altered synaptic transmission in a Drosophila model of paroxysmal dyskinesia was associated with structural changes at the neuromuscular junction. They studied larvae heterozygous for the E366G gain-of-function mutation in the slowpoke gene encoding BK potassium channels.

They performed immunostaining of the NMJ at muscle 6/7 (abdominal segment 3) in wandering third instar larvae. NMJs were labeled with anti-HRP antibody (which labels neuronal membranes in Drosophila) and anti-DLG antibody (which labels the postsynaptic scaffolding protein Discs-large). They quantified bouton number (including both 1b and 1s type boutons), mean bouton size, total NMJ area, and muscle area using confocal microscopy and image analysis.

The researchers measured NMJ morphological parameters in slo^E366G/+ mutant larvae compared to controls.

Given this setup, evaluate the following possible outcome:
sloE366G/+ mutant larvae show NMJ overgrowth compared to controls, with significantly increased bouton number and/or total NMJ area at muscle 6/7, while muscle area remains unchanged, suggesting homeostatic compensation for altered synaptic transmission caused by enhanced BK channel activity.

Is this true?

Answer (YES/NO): NO